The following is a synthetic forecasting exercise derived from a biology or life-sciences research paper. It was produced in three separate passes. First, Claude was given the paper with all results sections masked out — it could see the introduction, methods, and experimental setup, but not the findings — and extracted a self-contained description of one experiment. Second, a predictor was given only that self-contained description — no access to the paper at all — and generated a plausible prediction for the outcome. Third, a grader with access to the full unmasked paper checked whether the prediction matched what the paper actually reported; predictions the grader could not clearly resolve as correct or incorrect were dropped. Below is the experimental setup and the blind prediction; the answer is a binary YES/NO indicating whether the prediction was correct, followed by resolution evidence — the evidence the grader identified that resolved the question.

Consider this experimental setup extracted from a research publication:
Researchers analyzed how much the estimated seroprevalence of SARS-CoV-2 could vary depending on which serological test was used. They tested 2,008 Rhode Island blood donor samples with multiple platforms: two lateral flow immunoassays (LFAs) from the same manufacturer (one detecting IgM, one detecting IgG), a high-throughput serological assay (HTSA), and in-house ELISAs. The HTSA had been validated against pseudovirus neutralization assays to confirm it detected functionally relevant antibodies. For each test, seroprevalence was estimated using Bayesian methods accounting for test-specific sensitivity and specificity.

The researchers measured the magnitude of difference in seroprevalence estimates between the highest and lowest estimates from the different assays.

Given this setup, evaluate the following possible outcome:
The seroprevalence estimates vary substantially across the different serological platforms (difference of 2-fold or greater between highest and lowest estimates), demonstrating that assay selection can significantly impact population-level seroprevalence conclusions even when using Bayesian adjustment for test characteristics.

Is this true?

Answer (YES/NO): YES